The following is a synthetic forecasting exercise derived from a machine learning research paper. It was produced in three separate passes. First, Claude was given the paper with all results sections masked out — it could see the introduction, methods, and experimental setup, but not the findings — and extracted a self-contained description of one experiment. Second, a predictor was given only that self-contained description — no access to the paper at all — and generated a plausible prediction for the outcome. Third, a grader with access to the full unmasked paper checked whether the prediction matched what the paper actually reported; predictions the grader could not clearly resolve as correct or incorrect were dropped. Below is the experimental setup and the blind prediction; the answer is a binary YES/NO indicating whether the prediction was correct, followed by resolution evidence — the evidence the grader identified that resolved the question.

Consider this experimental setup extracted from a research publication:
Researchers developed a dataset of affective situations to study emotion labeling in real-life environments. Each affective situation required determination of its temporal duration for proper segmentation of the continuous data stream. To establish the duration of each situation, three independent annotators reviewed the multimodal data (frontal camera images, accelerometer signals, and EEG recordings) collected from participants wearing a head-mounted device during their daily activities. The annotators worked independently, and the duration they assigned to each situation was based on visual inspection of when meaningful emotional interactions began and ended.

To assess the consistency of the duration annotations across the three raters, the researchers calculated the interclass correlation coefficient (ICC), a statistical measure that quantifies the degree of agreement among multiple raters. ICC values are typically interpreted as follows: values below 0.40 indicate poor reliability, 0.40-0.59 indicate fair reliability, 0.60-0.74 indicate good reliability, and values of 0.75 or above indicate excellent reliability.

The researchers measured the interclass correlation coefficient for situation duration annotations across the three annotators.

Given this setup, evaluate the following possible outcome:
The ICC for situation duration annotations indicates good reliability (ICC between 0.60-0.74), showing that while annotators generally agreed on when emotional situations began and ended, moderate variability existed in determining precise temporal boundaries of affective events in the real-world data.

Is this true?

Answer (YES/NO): NO